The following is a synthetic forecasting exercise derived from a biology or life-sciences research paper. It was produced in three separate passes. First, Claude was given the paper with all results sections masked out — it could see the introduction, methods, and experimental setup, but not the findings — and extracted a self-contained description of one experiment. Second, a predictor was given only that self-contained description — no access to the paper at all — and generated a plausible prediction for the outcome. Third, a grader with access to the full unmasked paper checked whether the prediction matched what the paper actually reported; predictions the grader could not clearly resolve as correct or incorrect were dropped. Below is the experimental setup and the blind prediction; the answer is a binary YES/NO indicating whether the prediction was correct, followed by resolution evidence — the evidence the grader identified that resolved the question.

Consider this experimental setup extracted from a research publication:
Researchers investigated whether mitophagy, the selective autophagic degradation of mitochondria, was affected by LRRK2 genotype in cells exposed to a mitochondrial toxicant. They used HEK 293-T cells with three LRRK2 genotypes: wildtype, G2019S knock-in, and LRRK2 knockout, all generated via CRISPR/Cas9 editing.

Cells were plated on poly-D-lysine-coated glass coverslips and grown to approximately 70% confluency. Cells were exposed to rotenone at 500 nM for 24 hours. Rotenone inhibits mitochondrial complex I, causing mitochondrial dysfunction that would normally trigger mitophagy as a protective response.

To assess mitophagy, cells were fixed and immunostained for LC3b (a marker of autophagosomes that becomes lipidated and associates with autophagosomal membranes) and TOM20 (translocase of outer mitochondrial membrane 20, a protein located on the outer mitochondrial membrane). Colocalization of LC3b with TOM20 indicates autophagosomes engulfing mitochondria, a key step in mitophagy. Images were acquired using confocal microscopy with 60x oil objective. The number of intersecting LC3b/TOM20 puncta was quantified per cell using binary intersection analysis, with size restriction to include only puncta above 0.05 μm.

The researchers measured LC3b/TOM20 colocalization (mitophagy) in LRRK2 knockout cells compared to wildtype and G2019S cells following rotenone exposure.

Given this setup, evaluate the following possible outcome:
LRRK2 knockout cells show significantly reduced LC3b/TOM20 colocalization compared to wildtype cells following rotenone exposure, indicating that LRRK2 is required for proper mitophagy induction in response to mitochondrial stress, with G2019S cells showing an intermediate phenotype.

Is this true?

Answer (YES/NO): NO